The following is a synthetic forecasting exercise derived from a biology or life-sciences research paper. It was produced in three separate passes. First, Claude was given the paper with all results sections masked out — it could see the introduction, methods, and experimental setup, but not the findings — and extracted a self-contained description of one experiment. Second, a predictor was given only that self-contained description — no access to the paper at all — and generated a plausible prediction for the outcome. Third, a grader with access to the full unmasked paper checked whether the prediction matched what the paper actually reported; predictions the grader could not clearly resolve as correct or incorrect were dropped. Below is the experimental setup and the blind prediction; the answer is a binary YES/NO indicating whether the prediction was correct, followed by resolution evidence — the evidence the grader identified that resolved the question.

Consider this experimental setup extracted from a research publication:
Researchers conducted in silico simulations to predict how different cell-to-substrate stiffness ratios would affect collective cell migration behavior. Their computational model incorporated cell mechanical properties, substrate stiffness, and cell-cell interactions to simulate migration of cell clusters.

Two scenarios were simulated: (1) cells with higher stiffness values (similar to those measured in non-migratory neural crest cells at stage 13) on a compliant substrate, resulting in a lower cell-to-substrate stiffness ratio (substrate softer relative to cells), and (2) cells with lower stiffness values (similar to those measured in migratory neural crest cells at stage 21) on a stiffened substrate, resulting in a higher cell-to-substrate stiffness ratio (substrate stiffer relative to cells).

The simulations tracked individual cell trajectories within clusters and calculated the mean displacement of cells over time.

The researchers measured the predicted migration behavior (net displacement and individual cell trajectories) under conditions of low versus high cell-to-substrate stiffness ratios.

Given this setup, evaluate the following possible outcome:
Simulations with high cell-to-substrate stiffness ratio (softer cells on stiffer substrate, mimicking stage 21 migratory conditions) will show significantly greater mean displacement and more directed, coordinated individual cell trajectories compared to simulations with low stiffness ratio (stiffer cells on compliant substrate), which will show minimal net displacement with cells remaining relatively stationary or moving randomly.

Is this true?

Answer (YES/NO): YES